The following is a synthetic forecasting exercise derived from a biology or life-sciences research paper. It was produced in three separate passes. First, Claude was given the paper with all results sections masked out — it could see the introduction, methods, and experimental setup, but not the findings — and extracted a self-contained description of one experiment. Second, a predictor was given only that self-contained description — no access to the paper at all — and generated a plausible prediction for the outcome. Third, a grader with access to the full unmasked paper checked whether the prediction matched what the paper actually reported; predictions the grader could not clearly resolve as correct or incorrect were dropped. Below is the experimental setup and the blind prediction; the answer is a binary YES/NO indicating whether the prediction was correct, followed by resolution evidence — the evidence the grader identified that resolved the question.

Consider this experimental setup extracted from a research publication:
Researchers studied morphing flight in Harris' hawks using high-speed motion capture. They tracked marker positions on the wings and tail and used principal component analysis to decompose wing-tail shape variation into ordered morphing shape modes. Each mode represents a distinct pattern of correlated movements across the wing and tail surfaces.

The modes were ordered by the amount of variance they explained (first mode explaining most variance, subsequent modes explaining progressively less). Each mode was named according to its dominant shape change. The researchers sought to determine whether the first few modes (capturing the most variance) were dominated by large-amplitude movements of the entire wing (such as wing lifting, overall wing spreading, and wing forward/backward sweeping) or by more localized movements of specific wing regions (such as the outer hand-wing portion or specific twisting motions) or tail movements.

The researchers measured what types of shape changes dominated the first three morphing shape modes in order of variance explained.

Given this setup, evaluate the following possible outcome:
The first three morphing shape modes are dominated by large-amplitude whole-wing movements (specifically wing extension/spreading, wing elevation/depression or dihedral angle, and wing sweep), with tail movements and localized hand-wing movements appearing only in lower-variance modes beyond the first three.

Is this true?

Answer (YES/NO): YES